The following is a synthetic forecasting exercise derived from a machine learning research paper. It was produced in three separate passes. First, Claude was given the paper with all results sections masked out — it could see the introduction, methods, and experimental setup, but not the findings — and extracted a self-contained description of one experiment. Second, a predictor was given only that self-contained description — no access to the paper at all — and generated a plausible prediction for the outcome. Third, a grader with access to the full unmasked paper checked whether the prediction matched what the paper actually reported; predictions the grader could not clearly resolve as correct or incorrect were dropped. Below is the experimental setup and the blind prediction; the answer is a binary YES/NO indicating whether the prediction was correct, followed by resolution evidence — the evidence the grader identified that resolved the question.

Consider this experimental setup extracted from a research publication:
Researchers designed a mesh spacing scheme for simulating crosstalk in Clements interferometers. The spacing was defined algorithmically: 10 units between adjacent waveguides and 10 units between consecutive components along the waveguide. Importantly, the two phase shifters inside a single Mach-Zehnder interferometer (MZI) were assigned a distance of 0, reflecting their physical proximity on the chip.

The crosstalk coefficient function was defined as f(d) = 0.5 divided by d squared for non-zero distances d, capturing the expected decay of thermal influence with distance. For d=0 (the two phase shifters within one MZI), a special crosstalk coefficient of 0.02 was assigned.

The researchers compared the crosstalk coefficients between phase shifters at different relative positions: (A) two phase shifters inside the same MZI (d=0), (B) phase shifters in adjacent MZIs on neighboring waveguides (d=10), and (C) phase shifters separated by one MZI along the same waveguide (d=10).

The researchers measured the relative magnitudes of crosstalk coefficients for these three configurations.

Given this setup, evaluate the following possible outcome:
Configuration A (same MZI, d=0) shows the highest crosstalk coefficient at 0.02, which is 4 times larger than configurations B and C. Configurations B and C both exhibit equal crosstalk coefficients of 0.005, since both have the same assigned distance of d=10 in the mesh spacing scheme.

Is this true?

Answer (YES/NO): YES